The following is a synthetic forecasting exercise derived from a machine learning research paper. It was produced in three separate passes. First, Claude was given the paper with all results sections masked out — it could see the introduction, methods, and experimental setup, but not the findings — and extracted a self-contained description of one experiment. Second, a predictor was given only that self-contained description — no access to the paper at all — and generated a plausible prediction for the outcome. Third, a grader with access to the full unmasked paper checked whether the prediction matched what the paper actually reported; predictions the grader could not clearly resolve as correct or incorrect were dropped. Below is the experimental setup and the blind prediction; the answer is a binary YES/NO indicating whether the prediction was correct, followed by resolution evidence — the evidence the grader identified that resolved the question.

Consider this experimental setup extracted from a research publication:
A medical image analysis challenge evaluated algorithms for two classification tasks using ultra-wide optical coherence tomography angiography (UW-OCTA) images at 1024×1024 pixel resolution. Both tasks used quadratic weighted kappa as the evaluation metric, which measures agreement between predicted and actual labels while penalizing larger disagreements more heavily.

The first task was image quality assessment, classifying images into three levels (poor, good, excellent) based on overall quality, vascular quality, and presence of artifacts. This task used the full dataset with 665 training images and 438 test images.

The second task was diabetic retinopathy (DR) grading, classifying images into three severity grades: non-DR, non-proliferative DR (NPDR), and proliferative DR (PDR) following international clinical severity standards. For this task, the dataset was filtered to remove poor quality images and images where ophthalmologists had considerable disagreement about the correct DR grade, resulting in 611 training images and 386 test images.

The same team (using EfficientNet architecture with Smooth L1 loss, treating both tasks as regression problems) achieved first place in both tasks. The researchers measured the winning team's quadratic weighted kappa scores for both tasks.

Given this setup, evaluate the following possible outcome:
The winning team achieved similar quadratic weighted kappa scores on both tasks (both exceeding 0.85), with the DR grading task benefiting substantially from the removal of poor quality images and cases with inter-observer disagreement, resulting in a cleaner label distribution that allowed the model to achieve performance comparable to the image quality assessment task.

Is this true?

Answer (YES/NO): NO